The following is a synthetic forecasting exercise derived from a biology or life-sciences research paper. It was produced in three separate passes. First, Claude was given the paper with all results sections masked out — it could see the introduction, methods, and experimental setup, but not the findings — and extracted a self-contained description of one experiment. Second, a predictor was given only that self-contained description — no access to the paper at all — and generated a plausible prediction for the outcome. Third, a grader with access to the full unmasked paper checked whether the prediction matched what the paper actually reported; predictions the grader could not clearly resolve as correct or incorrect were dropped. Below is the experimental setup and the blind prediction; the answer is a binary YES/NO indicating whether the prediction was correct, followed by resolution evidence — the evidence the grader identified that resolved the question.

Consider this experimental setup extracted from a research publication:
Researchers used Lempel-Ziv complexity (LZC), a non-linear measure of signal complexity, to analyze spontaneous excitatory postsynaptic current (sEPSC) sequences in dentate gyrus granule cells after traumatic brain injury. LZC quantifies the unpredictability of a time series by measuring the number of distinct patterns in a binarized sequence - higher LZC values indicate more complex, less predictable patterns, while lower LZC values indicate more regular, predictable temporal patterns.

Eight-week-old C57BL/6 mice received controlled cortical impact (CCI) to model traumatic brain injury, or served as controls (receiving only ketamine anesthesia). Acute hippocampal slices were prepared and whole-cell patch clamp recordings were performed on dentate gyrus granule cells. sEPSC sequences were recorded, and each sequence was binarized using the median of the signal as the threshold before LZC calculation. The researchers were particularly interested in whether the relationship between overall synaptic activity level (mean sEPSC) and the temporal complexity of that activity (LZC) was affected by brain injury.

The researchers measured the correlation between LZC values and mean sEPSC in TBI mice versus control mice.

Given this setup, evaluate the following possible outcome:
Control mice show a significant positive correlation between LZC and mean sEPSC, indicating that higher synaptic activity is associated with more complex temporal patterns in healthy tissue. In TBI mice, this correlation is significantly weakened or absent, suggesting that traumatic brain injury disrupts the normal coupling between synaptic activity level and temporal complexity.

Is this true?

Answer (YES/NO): NO